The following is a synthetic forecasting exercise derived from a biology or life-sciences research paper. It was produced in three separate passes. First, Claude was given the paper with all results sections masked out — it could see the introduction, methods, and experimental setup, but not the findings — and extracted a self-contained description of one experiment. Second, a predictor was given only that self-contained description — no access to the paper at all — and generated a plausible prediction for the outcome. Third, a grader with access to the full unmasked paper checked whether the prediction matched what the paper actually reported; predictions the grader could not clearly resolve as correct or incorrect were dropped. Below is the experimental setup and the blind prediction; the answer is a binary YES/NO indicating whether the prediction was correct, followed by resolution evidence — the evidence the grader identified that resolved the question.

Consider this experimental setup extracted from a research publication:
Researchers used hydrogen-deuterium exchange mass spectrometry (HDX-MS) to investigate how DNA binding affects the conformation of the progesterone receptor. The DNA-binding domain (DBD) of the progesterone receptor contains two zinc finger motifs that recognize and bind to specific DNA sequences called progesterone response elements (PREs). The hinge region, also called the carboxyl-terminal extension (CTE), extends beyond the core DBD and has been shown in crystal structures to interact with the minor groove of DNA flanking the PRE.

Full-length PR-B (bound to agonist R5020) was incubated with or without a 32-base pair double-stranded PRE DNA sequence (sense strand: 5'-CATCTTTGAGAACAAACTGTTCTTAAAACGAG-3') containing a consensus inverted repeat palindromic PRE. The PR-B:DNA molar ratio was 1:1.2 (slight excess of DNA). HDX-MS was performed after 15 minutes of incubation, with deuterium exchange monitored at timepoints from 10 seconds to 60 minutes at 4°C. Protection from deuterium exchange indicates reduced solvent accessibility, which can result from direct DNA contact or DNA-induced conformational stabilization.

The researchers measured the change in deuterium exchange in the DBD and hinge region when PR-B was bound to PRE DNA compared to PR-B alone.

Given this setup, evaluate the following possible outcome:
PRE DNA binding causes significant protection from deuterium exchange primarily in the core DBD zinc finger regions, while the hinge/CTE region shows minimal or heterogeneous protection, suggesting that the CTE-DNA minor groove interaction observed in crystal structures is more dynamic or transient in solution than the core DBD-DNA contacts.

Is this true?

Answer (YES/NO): NO